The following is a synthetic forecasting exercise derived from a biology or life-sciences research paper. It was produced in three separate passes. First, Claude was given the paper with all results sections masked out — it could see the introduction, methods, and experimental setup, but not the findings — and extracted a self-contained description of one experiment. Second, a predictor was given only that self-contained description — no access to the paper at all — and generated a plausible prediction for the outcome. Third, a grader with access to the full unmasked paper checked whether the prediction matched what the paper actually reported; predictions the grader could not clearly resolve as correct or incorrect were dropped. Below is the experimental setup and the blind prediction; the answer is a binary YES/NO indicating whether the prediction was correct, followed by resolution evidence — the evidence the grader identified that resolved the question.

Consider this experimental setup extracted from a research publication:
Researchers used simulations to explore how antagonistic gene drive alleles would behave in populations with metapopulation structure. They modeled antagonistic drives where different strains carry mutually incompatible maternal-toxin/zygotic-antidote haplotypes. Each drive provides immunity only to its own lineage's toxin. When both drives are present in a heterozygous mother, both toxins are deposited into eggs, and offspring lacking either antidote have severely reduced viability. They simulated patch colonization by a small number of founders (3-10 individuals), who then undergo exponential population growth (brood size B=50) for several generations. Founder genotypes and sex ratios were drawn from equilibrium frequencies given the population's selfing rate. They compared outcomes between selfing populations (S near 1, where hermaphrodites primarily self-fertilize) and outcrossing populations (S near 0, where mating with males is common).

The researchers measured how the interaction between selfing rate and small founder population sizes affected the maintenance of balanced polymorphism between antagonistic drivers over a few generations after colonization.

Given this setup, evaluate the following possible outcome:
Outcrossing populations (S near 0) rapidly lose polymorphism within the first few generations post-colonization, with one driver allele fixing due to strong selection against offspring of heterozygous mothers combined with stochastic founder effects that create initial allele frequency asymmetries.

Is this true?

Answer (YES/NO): NO